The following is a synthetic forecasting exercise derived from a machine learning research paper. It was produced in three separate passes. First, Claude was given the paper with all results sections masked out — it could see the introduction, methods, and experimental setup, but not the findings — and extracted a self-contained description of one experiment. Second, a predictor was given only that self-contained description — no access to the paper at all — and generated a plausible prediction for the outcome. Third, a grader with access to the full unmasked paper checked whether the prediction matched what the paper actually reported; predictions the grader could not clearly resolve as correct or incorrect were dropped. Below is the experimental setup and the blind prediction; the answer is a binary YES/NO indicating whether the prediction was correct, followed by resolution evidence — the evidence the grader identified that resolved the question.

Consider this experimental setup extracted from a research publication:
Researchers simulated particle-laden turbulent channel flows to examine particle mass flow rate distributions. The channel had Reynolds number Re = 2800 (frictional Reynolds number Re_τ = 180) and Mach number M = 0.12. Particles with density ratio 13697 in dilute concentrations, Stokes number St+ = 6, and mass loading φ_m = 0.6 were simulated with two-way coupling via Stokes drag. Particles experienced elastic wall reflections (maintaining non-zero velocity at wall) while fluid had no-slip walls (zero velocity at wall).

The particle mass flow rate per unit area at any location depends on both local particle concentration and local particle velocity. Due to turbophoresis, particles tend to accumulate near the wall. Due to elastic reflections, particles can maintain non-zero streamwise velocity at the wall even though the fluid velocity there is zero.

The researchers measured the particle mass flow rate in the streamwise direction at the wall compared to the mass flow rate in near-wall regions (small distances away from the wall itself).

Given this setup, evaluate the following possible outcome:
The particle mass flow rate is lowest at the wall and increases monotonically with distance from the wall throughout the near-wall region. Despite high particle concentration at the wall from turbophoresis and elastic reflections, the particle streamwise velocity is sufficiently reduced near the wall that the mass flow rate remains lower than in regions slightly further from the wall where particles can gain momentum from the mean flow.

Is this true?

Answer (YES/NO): NO